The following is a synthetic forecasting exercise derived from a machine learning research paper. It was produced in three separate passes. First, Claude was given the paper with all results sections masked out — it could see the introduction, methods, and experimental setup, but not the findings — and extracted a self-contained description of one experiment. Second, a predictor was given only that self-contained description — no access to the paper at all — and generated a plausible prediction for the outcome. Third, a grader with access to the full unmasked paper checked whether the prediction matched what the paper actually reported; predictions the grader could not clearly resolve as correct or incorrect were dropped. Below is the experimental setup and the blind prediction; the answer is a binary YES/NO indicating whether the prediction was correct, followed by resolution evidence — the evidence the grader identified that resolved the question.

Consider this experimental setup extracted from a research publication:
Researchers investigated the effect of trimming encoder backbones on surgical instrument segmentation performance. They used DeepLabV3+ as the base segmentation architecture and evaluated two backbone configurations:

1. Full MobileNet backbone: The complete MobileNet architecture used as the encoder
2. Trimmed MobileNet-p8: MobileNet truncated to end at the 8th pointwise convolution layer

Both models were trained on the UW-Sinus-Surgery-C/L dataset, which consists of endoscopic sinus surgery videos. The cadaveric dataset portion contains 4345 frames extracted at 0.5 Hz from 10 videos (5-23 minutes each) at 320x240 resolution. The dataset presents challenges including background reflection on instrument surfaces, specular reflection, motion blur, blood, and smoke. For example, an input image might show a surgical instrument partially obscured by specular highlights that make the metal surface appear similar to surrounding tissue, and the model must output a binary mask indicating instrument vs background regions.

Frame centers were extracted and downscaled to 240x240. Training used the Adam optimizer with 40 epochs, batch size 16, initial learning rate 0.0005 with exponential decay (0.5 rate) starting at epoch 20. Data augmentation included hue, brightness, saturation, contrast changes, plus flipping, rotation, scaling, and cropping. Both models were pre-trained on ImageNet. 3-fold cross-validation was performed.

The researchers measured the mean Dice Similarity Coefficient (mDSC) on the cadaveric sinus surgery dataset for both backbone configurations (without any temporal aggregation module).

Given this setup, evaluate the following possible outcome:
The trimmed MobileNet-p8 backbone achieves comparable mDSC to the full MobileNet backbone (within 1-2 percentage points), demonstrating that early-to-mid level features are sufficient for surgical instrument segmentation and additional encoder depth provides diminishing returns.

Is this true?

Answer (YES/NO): YES